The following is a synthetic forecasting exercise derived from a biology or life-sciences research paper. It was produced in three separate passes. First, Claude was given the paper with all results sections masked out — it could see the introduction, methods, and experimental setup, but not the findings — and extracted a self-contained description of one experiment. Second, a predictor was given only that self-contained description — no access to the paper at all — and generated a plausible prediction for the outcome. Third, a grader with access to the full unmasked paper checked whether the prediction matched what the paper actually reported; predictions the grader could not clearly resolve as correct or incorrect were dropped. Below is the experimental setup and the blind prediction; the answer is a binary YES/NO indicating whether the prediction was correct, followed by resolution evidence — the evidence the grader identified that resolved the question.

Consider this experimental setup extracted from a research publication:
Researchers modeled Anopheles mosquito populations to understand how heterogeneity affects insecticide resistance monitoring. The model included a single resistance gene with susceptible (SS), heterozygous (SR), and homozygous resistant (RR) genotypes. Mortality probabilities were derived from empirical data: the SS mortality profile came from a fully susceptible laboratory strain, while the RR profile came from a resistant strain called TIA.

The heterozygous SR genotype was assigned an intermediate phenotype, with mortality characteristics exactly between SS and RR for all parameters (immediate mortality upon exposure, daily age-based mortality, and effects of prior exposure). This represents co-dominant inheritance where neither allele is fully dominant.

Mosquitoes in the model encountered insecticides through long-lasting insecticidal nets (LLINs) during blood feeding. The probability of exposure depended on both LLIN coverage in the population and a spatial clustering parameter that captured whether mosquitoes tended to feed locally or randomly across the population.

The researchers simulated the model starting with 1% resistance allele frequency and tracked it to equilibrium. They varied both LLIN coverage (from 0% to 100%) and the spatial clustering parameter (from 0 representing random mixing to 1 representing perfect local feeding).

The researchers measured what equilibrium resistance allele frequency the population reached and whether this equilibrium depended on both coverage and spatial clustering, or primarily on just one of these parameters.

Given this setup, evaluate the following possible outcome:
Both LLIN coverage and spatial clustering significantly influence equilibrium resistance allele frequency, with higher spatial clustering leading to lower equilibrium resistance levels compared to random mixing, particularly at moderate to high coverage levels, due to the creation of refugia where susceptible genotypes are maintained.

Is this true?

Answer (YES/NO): NO